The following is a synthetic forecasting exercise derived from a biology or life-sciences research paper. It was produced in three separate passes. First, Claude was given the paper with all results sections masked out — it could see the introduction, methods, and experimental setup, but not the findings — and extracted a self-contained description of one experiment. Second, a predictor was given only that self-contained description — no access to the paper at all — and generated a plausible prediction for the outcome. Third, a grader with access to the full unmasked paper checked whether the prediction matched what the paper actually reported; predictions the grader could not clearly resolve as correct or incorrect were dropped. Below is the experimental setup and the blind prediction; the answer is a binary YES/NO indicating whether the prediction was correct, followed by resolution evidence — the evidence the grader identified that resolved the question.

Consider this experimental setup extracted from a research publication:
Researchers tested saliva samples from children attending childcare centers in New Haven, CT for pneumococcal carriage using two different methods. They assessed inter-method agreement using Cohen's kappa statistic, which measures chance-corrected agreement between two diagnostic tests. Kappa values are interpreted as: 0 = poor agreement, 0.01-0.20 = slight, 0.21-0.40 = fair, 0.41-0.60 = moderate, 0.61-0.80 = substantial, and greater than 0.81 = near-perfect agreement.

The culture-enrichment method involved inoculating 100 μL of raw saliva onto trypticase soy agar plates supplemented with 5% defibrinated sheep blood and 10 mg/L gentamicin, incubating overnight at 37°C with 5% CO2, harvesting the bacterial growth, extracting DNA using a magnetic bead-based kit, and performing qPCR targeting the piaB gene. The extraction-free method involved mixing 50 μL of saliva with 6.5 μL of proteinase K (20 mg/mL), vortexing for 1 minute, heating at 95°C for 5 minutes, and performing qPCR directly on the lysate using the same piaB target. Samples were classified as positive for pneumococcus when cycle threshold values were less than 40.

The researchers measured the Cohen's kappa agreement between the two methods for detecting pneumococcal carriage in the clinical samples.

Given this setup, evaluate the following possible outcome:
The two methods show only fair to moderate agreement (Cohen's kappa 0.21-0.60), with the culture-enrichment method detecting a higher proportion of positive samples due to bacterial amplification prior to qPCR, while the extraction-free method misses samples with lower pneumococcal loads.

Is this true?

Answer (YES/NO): NO